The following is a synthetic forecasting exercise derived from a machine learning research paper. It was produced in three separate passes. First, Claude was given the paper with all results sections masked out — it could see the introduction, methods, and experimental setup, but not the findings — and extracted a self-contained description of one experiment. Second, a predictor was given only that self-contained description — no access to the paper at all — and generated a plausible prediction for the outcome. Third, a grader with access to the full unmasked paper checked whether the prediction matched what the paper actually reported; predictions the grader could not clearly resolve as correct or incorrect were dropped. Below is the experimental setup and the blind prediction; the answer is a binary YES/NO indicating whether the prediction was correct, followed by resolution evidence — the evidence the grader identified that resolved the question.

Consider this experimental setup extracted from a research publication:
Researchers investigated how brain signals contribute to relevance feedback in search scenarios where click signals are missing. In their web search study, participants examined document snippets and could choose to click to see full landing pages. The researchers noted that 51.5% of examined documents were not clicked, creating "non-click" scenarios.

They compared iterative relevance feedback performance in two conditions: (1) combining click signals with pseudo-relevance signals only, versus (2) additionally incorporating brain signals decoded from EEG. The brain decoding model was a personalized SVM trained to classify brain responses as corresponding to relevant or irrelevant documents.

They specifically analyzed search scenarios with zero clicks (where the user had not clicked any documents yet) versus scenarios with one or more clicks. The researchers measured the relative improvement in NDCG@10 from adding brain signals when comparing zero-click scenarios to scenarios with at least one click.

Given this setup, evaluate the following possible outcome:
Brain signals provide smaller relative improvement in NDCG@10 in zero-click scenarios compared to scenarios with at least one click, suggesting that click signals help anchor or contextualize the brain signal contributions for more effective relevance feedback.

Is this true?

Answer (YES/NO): NO